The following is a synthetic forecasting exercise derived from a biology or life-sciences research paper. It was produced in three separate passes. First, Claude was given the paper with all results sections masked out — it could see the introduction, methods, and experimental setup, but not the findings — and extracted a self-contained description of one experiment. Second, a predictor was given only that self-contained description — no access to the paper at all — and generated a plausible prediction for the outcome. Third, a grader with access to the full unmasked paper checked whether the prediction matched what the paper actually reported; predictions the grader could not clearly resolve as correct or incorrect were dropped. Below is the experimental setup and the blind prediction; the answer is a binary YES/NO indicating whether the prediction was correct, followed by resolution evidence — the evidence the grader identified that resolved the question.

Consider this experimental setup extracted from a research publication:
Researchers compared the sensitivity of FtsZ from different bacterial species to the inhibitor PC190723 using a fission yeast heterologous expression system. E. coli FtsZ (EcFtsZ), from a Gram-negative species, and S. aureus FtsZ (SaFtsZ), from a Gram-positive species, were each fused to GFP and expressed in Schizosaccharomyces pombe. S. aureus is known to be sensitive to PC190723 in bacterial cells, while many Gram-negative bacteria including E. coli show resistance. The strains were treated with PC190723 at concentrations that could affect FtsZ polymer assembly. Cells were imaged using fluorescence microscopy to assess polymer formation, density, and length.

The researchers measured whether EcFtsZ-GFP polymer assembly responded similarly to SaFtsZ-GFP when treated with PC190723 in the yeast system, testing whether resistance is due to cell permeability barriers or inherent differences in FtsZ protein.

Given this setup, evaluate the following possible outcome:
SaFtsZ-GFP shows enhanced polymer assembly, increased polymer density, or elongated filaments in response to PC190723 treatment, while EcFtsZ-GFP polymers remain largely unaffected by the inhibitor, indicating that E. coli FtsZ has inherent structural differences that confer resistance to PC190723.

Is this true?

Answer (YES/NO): YES